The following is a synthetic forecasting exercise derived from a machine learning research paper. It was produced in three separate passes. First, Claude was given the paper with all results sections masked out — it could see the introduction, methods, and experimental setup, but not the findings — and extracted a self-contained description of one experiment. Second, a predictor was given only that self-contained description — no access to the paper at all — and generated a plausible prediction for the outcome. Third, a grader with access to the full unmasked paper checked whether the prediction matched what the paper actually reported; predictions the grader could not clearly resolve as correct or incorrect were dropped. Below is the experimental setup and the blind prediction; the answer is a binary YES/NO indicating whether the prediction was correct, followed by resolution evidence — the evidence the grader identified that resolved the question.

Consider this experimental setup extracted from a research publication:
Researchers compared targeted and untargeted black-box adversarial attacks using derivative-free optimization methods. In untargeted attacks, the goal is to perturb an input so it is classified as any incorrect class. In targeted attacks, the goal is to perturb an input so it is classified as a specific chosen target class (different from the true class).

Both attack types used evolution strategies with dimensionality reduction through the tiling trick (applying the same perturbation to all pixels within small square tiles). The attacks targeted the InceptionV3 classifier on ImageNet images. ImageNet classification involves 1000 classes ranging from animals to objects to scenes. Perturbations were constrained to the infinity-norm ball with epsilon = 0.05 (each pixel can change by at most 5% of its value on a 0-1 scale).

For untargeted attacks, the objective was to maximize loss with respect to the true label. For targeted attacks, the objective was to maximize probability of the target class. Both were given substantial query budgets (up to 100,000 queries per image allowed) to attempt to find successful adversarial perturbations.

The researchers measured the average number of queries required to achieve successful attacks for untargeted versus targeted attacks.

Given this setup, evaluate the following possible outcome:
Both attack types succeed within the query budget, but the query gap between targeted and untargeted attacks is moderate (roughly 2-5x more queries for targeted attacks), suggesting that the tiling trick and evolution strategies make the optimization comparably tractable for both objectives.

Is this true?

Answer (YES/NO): NO